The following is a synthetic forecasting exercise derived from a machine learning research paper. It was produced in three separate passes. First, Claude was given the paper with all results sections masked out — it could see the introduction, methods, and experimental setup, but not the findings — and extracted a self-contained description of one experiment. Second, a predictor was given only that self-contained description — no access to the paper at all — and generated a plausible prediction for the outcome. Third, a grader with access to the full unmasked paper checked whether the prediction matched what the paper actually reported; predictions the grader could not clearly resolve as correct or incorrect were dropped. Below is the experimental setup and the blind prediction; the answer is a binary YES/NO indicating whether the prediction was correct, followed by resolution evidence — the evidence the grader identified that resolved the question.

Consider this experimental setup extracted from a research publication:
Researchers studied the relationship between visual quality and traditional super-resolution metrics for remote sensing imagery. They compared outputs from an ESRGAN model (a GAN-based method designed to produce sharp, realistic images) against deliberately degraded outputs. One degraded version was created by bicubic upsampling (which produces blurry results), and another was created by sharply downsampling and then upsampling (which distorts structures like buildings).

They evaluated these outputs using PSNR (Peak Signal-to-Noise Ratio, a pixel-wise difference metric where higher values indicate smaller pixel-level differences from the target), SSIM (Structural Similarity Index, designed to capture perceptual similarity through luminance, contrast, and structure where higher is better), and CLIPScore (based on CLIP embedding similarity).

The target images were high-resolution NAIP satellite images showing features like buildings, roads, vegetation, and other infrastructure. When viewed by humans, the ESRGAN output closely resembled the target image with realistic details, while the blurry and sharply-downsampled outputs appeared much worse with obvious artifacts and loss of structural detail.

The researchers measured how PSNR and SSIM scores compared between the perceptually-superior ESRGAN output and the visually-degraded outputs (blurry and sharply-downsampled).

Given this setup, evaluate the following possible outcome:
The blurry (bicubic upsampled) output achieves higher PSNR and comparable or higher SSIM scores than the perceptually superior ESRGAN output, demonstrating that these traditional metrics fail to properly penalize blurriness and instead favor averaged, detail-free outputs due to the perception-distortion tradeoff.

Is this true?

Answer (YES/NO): YES